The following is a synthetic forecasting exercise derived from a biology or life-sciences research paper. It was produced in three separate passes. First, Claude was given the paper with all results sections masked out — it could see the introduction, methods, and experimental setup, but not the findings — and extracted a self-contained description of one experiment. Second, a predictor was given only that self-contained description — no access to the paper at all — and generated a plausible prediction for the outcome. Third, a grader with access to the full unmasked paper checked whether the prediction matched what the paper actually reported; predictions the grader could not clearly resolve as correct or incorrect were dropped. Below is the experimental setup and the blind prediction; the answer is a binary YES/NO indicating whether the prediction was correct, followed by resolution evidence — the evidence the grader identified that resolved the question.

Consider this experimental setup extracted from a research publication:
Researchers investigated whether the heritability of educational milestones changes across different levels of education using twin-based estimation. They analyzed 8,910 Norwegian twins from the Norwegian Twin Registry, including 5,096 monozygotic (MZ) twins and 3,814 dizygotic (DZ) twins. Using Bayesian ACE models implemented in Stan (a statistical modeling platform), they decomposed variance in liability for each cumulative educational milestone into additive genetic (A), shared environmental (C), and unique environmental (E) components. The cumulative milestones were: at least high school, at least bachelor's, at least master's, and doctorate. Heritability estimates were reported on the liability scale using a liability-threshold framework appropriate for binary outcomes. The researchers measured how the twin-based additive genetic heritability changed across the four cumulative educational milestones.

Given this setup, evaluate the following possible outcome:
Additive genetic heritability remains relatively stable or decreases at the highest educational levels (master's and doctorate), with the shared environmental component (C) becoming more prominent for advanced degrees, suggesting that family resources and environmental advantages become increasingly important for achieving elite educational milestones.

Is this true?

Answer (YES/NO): NO